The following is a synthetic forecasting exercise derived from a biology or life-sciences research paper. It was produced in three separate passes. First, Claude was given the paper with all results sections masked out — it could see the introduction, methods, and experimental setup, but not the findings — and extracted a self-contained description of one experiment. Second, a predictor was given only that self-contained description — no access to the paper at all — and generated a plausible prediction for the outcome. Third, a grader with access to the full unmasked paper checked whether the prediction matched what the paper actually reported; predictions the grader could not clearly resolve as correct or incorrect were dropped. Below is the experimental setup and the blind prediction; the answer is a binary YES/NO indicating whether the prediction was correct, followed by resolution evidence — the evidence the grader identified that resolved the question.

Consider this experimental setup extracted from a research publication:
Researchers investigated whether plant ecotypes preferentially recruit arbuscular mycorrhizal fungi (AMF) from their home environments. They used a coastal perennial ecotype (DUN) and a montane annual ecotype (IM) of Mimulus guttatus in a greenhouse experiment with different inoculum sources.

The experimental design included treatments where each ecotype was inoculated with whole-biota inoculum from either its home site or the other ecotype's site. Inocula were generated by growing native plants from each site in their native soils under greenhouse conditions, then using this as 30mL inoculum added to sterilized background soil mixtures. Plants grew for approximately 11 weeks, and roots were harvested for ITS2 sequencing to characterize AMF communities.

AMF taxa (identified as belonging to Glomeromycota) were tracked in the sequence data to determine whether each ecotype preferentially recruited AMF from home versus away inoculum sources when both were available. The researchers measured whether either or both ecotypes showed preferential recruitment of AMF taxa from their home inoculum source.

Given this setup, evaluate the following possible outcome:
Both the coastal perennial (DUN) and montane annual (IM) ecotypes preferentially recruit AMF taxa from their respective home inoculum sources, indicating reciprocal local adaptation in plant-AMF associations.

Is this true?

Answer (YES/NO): NO